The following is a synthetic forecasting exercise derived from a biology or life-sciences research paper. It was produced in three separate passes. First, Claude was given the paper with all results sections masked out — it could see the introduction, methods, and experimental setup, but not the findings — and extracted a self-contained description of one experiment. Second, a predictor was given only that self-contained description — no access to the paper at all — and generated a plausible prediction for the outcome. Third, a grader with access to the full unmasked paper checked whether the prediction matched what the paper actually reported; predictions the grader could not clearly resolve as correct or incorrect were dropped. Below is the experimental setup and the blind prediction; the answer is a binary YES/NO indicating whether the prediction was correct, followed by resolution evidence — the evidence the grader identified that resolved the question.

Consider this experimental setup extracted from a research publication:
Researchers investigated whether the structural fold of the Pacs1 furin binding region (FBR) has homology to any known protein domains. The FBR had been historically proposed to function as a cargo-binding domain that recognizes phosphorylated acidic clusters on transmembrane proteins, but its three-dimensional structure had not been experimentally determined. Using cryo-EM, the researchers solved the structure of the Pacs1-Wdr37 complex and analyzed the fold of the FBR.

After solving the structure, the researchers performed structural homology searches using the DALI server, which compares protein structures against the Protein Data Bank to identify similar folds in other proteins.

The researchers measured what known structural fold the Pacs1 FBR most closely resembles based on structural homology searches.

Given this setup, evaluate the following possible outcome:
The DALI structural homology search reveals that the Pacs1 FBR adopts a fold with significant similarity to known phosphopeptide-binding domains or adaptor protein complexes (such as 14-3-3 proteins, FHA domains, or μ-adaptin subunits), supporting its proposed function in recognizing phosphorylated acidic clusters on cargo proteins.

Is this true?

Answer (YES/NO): NO